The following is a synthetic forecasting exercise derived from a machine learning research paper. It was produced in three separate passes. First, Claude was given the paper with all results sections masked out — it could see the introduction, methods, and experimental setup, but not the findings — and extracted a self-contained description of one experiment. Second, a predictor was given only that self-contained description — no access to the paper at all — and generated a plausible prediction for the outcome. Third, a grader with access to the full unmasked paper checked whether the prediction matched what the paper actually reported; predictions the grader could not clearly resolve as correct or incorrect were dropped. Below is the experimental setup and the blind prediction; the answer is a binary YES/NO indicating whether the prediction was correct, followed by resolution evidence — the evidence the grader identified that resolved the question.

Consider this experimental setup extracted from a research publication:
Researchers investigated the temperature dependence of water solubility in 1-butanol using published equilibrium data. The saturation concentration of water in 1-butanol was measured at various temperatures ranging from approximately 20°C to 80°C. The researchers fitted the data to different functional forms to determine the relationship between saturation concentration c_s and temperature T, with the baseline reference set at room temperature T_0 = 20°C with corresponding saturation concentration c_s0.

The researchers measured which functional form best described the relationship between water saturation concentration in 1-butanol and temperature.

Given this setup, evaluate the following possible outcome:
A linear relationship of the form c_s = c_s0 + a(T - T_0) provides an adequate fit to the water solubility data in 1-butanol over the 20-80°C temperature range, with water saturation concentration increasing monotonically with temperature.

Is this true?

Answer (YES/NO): NO